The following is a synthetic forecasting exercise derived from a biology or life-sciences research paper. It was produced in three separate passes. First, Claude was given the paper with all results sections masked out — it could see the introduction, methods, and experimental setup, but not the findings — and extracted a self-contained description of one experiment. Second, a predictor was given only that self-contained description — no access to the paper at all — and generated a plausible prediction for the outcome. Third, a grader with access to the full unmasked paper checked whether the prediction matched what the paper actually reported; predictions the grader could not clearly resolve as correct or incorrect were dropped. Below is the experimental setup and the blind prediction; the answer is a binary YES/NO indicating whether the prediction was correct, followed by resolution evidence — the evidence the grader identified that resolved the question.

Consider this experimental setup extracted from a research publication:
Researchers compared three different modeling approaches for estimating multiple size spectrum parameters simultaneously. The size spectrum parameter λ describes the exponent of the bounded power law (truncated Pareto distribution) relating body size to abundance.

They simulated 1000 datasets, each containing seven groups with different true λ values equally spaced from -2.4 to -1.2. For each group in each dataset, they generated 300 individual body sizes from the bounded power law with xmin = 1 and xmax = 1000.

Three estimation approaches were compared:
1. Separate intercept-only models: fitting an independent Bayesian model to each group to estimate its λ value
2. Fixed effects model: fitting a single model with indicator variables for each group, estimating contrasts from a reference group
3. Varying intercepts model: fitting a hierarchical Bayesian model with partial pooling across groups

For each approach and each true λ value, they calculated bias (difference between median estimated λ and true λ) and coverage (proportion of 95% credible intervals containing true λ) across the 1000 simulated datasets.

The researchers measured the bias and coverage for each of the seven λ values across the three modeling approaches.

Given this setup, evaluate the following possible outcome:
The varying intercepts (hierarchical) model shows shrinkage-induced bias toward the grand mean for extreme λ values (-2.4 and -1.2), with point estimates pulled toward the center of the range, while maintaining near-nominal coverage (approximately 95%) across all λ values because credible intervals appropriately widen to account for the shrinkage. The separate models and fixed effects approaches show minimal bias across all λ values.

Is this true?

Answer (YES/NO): NO